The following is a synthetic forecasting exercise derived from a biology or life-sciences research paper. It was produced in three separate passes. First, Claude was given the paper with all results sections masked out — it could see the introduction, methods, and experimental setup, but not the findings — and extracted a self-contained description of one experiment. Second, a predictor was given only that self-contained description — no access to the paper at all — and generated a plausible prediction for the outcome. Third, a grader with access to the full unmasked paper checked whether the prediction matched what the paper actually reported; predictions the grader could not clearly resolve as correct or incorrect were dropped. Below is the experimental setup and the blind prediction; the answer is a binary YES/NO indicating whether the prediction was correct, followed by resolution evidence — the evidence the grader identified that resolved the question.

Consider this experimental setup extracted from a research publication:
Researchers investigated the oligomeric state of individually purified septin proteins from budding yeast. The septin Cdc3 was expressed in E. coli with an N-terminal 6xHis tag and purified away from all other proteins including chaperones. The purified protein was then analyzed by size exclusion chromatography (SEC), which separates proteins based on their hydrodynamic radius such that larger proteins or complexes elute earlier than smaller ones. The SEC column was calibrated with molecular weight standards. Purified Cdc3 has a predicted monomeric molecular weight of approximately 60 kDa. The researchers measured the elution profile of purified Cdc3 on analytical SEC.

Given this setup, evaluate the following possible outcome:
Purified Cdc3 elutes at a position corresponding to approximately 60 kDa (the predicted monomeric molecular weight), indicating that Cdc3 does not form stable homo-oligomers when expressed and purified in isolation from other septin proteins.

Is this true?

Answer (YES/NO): NO